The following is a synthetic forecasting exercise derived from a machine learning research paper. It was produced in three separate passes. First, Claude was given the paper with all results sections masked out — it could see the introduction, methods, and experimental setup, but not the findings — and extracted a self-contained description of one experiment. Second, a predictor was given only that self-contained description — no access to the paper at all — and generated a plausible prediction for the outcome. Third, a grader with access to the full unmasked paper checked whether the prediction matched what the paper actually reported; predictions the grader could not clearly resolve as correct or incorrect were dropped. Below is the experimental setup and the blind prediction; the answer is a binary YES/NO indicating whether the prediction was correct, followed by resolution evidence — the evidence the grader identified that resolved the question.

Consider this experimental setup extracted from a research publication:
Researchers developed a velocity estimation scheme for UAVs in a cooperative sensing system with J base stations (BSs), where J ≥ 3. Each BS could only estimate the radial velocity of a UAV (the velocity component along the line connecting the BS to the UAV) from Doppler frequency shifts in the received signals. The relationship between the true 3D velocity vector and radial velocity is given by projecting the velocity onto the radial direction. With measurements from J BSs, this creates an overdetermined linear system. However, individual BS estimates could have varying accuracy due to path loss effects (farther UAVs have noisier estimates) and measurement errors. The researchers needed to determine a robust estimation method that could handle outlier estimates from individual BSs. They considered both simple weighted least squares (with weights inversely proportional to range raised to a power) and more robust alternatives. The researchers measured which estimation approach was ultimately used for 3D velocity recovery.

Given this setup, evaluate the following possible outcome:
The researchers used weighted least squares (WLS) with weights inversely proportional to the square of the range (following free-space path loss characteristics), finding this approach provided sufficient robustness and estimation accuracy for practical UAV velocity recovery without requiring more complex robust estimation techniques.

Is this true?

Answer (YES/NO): NO